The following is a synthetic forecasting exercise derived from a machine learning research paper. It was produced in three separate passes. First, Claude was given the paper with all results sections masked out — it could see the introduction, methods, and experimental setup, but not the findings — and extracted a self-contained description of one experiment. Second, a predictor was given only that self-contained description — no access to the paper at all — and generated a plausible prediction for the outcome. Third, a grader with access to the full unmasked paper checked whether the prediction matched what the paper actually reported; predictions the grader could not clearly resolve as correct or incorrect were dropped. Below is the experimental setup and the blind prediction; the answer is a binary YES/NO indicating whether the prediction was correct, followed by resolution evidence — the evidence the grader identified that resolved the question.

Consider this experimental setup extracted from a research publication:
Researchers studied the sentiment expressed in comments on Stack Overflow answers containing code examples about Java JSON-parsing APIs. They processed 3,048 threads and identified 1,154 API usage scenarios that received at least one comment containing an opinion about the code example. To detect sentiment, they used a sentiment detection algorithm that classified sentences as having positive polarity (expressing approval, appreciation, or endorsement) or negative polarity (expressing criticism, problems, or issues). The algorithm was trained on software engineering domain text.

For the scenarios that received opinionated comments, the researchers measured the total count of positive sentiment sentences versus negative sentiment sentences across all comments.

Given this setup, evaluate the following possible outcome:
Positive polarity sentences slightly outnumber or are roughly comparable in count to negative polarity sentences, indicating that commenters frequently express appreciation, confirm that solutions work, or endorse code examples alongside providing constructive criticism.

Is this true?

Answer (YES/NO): NO